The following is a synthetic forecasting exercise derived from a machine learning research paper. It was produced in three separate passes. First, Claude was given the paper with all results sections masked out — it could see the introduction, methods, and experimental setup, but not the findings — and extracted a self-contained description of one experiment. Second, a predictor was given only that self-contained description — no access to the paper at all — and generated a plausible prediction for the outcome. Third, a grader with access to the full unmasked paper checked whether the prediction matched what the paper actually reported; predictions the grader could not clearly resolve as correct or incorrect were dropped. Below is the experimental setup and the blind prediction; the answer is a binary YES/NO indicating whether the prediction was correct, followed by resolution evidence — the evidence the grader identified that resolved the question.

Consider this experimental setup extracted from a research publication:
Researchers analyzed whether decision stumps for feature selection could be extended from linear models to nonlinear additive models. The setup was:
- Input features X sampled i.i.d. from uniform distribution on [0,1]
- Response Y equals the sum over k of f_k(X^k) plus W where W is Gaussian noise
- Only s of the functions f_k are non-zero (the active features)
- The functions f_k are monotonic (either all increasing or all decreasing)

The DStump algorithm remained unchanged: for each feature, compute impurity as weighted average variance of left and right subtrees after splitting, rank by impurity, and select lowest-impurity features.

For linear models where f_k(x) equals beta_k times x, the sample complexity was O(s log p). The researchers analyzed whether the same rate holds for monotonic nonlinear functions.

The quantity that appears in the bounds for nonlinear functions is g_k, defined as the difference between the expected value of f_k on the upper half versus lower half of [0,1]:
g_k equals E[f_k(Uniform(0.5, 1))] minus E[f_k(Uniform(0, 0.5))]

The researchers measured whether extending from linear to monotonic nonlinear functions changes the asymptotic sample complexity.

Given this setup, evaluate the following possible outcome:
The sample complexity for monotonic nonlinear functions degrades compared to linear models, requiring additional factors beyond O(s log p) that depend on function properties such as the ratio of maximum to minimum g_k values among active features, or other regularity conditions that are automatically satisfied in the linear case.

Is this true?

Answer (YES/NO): NO